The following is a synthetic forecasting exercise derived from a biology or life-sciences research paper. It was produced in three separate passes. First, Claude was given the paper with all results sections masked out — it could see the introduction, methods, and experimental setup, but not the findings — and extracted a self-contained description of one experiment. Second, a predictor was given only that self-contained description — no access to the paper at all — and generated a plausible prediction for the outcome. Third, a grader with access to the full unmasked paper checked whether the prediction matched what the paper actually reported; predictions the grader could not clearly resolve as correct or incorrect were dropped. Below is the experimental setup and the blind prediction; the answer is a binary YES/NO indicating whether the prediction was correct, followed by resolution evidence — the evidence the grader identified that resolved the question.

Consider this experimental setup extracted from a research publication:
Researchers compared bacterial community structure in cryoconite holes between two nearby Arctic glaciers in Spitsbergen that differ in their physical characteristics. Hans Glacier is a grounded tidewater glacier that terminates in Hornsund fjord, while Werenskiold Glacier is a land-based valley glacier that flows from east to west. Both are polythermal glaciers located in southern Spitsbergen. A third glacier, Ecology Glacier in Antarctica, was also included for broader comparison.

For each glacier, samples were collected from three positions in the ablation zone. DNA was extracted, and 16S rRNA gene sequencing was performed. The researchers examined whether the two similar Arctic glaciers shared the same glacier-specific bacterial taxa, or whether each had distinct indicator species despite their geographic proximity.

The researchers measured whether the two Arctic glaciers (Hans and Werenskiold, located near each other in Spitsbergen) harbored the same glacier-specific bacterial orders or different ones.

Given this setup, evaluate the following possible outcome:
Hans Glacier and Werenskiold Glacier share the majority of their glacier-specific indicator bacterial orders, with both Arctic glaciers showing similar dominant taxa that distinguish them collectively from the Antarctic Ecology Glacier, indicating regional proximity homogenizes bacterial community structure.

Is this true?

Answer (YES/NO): NO